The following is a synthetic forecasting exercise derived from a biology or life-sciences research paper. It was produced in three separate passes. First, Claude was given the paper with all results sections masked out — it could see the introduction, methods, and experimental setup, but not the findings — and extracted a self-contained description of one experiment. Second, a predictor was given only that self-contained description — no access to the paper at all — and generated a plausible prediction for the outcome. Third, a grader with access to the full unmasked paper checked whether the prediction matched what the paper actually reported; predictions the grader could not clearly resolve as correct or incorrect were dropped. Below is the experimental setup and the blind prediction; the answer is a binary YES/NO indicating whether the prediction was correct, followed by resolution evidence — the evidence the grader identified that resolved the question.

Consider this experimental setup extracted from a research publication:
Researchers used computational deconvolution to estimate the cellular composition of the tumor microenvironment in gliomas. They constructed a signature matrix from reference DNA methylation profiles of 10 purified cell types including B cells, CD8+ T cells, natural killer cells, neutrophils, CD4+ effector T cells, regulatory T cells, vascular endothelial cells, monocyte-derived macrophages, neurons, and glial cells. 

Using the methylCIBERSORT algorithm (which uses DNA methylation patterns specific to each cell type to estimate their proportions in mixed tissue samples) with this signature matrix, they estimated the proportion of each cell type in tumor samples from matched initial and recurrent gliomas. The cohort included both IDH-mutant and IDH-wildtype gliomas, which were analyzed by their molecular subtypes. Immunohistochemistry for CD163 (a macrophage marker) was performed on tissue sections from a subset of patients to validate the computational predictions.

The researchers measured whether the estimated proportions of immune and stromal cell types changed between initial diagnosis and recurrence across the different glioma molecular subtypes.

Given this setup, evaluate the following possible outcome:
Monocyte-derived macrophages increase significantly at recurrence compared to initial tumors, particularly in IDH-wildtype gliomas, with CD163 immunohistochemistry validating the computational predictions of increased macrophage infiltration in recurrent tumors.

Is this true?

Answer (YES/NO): YES